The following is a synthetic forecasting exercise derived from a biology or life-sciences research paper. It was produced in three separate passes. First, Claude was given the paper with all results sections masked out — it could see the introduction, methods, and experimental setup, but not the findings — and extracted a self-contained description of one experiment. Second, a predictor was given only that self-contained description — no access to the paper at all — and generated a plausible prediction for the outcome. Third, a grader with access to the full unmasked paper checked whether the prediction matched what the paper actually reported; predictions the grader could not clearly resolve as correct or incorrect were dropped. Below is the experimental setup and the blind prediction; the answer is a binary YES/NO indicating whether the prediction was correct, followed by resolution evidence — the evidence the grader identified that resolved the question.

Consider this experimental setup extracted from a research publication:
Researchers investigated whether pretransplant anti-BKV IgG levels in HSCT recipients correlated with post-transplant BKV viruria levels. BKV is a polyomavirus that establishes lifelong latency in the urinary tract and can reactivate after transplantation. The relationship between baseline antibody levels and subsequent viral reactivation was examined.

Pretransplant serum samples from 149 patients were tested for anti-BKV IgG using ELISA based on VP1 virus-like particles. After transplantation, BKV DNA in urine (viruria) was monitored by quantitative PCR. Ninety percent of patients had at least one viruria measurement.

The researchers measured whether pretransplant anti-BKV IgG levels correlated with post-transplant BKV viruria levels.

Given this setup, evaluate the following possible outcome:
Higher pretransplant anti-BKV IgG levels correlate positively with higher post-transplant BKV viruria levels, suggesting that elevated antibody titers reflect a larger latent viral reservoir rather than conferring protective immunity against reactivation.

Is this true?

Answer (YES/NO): NO